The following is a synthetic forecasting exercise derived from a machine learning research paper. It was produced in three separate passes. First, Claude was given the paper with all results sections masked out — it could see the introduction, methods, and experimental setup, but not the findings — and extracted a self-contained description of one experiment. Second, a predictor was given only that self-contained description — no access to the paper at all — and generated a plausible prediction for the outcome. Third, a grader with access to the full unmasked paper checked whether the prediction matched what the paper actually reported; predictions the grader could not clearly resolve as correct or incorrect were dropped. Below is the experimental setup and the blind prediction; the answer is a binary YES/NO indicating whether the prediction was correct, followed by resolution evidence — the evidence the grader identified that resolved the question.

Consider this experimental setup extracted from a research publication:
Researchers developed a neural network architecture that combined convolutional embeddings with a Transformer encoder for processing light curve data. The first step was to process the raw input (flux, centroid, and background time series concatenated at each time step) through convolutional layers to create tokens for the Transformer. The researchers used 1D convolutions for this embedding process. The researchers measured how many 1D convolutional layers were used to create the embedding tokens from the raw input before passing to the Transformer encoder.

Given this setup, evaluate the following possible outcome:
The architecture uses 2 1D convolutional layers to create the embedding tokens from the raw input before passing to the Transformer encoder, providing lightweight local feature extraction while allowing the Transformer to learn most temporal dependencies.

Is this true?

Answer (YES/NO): YES